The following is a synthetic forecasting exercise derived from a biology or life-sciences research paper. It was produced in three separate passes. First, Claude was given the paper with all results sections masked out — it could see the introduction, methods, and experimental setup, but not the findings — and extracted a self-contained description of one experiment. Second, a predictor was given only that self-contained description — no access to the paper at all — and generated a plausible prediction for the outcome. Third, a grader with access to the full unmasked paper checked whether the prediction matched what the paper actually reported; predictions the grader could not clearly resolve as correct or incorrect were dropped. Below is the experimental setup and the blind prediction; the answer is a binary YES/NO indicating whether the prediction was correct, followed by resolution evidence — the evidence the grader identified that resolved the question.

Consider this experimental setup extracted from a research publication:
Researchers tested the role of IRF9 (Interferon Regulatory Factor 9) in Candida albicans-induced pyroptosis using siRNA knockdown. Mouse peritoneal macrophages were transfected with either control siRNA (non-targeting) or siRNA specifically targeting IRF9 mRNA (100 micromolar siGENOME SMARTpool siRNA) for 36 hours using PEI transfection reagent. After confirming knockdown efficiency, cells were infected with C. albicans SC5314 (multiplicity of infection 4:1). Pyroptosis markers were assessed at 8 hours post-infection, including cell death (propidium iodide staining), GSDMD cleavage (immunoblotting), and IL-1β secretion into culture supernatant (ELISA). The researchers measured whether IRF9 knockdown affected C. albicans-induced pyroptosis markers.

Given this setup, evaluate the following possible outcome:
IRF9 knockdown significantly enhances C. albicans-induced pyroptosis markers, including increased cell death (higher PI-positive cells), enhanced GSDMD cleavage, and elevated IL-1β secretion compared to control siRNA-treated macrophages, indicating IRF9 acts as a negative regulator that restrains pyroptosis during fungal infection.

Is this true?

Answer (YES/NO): NO